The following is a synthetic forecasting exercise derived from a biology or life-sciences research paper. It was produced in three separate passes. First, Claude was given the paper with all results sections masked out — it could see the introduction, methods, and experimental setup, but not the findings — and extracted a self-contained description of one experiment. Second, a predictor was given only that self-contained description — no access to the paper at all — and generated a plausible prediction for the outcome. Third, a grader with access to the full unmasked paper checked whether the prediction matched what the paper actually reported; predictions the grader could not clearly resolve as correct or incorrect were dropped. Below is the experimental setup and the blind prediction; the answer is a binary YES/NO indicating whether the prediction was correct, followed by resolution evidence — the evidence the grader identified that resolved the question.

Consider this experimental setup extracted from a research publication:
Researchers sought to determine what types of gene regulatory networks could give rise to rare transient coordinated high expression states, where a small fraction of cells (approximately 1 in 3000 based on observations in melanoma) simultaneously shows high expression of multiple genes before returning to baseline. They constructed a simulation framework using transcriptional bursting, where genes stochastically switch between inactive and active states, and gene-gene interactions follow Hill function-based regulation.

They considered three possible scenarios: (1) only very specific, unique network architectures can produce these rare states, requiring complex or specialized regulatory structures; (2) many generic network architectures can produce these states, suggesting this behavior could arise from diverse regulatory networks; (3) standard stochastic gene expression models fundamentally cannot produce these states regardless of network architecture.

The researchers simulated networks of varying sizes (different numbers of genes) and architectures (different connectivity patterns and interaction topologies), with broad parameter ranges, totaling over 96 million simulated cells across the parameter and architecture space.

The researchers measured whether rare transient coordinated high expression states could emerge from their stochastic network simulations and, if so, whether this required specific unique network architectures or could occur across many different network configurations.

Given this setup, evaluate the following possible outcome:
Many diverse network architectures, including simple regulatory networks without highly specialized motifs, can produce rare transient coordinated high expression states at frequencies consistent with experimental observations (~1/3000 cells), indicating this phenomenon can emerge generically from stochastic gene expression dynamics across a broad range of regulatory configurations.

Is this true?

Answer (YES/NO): YES